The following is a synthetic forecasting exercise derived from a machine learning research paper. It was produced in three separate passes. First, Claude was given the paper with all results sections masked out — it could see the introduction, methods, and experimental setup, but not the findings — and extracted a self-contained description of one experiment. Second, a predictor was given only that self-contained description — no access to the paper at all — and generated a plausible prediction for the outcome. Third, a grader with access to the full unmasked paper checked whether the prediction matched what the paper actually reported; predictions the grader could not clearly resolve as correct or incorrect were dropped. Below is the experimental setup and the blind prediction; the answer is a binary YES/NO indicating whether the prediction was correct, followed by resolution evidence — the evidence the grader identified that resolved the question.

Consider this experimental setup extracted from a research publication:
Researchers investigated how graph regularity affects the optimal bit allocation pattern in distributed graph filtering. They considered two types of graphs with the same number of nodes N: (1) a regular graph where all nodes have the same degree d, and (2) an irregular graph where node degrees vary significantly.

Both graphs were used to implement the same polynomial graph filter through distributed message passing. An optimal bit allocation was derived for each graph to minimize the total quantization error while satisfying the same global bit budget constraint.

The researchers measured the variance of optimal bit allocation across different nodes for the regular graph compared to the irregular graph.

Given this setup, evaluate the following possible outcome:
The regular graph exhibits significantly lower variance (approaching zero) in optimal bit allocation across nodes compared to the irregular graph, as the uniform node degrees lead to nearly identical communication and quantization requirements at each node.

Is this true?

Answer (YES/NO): YES